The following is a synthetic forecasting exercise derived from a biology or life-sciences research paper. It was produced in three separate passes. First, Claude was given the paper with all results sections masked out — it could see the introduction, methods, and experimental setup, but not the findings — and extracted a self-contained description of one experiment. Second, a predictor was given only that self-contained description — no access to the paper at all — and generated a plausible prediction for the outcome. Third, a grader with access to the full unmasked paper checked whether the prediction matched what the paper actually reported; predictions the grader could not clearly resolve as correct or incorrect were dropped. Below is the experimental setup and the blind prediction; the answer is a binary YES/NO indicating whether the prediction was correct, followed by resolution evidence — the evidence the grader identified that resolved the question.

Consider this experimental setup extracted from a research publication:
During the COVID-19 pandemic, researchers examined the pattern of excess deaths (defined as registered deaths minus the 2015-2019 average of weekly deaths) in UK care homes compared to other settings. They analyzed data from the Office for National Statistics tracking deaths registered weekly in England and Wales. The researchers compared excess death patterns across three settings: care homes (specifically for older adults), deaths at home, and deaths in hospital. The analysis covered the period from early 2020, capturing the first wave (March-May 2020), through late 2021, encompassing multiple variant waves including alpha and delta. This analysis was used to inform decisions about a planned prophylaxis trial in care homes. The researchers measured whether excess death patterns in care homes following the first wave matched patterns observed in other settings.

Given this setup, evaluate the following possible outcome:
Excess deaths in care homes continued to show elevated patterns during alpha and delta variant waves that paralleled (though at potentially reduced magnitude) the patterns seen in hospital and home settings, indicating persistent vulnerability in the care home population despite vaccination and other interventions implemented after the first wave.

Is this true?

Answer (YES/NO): NO